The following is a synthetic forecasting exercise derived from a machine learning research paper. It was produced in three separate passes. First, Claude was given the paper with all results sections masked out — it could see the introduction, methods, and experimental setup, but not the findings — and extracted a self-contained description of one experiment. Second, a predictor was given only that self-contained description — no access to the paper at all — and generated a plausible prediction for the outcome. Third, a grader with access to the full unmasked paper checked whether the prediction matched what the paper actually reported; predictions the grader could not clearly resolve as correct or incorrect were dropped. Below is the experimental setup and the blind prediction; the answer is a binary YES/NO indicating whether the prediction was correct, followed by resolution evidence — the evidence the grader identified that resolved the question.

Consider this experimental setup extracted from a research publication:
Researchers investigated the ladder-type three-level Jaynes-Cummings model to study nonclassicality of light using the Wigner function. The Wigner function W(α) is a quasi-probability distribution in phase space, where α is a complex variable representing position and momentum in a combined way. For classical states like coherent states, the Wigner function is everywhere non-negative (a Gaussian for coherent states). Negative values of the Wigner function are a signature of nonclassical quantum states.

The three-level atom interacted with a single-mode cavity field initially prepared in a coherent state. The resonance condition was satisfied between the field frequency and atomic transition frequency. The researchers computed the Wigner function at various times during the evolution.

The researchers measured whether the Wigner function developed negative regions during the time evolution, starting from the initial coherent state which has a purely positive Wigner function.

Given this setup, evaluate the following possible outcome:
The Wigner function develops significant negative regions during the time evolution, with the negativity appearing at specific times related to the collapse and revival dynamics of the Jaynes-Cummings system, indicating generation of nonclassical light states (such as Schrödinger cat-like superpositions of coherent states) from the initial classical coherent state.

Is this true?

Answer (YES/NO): NO